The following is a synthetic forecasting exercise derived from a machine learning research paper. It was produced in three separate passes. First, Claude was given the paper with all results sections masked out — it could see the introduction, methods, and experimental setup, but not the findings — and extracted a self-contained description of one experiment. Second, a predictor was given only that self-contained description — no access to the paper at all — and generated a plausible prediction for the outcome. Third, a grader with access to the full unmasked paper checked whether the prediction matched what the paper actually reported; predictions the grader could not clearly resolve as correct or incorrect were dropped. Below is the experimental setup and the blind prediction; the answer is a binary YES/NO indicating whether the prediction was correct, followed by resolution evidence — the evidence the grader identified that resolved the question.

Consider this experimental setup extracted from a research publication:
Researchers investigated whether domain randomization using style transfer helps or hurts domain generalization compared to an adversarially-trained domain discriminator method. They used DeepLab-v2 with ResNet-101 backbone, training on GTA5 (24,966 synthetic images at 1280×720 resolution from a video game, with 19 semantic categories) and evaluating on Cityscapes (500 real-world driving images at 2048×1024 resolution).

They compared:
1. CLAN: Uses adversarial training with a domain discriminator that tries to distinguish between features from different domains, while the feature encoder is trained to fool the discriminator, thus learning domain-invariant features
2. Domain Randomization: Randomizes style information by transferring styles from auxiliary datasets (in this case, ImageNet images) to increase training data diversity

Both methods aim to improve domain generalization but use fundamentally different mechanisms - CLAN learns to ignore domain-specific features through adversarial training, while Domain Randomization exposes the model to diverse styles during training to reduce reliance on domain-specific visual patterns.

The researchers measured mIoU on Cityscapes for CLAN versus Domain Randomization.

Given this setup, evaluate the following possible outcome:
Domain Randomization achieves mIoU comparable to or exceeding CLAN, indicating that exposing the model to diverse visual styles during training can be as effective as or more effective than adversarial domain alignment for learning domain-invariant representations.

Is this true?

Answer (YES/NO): YES